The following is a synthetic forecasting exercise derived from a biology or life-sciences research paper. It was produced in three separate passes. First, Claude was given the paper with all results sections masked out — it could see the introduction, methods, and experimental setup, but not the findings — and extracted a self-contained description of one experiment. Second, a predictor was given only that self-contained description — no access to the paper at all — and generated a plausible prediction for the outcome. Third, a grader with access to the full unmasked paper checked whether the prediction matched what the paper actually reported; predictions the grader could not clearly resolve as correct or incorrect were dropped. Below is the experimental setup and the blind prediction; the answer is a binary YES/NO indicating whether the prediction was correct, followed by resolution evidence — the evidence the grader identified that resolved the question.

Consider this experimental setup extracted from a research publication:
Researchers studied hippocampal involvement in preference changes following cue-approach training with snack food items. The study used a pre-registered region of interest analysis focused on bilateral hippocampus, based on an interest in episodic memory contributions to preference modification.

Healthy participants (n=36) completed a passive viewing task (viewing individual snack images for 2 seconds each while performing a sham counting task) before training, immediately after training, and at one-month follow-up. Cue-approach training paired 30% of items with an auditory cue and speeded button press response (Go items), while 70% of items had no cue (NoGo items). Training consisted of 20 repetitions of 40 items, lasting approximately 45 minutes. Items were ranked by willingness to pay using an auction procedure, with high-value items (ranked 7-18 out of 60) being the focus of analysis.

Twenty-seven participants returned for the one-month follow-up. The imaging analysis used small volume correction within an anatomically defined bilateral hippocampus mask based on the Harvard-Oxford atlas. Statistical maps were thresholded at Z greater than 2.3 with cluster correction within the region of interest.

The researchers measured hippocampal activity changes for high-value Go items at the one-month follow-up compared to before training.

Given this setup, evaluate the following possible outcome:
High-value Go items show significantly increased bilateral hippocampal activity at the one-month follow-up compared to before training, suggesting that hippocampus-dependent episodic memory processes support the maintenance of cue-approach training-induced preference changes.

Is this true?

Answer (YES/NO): NO